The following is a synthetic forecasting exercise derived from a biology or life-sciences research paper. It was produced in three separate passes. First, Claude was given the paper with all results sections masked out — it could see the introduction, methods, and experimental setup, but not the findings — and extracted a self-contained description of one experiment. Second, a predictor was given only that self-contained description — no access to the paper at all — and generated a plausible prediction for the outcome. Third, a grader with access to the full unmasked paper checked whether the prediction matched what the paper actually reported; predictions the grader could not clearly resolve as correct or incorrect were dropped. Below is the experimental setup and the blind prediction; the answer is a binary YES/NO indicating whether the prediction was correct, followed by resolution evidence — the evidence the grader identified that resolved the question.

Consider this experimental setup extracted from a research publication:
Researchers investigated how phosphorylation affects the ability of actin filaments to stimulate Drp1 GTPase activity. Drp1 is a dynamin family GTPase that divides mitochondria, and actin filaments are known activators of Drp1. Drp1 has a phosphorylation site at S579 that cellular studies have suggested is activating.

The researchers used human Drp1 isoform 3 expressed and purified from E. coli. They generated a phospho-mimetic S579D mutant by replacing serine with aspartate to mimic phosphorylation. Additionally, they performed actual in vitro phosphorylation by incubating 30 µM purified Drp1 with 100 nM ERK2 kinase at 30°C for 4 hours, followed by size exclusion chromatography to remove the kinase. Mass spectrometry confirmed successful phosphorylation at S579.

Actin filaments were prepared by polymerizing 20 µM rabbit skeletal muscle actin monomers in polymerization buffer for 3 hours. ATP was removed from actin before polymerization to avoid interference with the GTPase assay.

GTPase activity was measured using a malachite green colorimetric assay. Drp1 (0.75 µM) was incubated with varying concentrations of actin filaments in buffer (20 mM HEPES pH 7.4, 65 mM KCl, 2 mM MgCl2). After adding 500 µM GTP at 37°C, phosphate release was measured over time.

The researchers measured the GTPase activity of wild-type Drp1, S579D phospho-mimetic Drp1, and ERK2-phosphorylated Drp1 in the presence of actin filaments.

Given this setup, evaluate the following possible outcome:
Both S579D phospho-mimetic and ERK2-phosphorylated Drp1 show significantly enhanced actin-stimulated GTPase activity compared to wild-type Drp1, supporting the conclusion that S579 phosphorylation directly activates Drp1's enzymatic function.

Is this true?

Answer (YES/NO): NO